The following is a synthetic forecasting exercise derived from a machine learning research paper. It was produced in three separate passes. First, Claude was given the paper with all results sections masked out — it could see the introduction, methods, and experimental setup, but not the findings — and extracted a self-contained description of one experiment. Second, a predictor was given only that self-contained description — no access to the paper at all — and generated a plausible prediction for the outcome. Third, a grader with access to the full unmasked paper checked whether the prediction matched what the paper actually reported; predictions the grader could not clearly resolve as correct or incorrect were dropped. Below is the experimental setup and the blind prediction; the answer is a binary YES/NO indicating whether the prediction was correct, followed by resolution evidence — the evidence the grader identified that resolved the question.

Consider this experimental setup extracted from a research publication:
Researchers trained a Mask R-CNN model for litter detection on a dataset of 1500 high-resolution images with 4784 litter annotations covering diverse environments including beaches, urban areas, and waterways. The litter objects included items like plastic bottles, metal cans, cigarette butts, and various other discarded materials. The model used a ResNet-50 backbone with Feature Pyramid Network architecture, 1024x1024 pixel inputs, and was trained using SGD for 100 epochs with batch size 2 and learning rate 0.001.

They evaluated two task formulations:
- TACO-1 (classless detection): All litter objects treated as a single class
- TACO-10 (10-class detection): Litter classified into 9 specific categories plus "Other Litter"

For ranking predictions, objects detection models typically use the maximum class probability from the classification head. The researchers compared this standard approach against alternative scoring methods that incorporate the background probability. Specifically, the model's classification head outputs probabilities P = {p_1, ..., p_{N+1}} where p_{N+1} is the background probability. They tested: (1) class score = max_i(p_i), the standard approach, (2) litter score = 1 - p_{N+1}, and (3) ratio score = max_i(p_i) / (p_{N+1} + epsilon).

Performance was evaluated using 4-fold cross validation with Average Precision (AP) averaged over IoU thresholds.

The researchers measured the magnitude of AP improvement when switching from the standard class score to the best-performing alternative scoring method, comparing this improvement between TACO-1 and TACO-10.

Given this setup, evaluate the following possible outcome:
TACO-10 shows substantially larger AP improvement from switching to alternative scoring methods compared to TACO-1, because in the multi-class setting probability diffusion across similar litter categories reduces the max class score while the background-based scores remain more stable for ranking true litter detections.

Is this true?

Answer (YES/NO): NO